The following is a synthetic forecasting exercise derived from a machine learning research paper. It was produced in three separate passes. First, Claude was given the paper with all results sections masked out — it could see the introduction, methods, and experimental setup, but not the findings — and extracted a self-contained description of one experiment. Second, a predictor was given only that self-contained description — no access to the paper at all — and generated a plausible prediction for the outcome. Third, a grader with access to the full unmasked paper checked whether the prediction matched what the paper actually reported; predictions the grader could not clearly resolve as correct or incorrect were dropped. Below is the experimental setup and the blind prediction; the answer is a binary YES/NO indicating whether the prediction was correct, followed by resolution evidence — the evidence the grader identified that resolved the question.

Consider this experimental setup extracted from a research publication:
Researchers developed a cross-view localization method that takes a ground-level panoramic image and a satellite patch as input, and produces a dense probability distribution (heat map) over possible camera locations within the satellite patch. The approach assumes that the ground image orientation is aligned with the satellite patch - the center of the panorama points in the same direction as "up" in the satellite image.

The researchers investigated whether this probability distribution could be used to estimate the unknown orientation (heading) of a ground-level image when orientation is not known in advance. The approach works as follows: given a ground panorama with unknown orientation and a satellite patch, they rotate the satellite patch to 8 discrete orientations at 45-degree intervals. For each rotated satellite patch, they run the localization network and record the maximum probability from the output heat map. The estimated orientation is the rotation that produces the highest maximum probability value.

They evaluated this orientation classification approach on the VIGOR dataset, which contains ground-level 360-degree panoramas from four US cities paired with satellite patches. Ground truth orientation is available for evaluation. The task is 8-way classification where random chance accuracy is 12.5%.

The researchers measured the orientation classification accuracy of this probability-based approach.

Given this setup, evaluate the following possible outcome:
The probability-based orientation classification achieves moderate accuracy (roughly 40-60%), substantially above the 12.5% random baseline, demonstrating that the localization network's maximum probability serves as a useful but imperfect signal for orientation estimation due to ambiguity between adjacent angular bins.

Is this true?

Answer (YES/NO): NO